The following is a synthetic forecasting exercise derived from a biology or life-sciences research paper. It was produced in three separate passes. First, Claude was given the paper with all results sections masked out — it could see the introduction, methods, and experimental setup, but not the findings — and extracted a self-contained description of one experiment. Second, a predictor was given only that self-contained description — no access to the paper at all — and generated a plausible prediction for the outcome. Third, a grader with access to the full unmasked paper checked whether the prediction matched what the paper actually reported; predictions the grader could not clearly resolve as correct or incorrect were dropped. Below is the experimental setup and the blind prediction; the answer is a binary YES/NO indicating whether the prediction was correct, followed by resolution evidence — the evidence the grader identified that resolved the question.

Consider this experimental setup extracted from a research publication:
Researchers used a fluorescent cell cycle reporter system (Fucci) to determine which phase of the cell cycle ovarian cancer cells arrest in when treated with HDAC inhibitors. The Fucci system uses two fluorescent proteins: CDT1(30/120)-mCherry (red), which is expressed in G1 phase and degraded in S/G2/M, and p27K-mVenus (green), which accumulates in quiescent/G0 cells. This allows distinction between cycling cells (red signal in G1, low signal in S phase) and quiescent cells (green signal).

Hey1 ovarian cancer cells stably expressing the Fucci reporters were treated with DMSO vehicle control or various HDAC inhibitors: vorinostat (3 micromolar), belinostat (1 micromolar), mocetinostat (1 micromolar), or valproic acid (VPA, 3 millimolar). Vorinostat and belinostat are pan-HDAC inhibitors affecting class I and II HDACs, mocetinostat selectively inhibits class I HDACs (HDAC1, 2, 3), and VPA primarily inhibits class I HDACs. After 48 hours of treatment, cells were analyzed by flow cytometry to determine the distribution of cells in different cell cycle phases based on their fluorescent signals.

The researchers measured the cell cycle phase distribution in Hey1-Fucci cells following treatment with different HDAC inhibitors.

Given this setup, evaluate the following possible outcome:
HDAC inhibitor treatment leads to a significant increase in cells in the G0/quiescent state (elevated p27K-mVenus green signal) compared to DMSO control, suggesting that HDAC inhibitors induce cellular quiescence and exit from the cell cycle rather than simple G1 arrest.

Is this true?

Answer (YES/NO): YES